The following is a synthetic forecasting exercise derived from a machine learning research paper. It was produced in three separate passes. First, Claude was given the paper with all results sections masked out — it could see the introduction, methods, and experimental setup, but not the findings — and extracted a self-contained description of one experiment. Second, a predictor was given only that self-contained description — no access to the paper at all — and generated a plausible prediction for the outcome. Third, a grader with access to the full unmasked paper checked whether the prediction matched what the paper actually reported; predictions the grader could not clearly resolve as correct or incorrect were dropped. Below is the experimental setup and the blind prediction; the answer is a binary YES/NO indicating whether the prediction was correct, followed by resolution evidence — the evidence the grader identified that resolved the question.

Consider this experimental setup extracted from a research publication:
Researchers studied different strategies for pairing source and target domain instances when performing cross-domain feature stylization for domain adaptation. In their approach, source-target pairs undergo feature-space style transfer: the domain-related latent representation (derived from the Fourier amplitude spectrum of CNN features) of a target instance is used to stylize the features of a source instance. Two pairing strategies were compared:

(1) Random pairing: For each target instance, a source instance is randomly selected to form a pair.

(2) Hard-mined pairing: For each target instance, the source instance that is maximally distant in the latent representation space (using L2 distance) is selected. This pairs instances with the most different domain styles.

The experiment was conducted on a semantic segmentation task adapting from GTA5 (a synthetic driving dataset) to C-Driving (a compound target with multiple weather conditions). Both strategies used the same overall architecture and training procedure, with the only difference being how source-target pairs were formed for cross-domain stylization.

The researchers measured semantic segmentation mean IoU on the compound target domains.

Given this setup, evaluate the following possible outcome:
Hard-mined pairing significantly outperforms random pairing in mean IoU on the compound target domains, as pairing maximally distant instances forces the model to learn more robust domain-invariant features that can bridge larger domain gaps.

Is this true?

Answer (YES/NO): YES